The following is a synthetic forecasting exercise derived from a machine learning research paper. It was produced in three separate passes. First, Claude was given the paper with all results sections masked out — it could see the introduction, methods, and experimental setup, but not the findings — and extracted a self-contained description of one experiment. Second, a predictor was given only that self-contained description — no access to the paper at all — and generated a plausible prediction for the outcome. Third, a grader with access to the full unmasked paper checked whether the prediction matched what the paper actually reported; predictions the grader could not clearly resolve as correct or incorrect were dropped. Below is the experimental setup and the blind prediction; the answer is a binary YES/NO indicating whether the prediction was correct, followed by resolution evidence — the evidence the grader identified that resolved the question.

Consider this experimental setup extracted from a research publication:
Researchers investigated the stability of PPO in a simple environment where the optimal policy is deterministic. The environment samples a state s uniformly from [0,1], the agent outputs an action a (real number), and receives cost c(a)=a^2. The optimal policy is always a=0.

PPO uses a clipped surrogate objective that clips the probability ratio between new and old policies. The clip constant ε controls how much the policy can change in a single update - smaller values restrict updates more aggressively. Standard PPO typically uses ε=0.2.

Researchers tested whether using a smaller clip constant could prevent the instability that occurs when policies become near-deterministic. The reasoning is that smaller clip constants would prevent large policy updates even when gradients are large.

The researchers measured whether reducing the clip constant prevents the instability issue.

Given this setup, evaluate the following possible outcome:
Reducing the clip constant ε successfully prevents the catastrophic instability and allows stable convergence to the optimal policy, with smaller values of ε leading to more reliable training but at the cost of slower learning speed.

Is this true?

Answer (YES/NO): NO